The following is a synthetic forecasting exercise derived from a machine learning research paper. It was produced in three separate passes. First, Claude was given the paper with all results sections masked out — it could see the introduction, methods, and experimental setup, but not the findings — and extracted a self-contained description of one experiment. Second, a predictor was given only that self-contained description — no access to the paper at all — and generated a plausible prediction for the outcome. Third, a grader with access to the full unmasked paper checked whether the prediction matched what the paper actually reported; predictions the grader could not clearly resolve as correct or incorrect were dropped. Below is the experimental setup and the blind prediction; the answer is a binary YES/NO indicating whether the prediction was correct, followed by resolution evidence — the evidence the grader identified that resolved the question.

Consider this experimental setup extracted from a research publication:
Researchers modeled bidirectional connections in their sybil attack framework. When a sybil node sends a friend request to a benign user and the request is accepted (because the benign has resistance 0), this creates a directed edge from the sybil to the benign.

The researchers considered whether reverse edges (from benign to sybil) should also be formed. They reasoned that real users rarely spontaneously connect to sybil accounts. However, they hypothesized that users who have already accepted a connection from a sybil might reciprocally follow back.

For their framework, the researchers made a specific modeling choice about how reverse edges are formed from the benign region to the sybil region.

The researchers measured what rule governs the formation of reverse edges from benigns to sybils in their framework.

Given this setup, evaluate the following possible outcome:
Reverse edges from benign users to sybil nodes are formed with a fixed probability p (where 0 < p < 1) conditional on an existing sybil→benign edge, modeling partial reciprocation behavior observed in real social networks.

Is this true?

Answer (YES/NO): YES